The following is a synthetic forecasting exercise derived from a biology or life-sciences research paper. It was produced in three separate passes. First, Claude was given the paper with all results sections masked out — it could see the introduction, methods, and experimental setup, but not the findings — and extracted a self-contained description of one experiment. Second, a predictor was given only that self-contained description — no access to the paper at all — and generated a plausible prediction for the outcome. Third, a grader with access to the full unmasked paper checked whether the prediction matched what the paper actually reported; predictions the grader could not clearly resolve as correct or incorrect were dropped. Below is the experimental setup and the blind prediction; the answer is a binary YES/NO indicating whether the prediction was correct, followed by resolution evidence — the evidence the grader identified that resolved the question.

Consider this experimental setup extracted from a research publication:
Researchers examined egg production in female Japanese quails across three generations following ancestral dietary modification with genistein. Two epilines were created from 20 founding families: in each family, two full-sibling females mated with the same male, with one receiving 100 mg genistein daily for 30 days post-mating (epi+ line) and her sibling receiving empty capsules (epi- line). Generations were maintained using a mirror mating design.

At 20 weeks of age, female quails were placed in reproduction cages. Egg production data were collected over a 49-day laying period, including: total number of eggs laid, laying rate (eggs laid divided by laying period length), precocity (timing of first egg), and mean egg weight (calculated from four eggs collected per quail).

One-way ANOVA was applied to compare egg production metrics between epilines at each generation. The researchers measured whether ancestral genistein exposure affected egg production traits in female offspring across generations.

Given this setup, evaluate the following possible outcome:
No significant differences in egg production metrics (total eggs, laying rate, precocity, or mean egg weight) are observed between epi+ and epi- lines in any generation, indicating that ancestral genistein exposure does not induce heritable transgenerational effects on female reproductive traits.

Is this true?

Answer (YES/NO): NO